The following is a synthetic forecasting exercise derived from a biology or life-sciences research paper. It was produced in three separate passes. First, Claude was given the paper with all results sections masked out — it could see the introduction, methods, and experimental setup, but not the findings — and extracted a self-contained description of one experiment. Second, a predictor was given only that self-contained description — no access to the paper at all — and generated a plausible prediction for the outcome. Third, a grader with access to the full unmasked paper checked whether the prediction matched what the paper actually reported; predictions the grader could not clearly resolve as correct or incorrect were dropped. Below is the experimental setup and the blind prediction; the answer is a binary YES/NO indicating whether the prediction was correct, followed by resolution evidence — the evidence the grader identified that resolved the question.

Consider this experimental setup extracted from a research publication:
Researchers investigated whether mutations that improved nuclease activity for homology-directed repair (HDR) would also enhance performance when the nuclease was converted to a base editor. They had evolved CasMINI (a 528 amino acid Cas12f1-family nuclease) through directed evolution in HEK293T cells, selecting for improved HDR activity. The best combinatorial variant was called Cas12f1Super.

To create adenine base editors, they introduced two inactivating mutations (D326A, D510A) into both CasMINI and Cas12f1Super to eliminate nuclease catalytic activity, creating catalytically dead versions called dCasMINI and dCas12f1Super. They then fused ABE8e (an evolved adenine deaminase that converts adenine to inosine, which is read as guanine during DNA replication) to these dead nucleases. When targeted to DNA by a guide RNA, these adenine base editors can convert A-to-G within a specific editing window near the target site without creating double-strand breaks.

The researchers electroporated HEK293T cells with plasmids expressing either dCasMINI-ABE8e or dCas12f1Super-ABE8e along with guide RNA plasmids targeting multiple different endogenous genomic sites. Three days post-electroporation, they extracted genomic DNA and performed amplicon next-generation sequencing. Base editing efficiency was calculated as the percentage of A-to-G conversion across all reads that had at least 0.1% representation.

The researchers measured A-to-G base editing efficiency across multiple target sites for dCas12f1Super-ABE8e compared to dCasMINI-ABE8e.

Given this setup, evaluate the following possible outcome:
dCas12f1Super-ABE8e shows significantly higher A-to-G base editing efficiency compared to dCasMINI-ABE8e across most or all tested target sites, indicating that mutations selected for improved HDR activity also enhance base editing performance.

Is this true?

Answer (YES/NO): YES